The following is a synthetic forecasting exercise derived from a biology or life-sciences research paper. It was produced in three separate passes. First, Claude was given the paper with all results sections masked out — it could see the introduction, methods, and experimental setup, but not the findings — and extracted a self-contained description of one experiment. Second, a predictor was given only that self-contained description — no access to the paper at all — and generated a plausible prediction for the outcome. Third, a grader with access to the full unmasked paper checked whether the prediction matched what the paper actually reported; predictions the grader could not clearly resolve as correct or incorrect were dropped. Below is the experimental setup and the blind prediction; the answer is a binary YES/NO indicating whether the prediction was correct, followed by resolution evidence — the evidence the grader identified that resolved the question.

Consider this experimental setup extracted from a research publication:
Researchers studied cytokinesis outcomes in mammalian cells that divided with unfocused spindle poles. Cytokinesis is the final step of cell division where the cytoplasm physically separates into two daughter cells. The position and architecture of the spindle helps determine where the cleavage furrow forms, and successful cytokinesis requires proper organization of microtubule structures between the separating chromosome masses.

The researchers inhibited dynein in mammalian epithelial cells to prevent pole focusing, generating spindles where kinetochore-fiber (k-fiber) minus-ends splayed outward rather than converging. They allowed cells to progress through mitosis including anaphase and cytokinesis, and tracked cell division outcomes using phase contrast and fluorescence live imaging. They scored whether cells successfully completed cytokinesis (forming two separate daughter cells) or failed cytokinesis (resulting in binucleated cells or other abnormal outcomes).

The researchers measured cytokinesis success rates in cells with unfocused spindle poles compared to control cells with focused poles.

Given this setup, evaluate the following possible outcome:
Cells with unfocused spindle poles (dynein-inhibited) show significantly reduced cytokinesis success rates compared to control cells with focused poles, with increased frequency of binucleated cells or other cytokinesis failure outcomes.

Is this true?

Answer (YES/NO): NO